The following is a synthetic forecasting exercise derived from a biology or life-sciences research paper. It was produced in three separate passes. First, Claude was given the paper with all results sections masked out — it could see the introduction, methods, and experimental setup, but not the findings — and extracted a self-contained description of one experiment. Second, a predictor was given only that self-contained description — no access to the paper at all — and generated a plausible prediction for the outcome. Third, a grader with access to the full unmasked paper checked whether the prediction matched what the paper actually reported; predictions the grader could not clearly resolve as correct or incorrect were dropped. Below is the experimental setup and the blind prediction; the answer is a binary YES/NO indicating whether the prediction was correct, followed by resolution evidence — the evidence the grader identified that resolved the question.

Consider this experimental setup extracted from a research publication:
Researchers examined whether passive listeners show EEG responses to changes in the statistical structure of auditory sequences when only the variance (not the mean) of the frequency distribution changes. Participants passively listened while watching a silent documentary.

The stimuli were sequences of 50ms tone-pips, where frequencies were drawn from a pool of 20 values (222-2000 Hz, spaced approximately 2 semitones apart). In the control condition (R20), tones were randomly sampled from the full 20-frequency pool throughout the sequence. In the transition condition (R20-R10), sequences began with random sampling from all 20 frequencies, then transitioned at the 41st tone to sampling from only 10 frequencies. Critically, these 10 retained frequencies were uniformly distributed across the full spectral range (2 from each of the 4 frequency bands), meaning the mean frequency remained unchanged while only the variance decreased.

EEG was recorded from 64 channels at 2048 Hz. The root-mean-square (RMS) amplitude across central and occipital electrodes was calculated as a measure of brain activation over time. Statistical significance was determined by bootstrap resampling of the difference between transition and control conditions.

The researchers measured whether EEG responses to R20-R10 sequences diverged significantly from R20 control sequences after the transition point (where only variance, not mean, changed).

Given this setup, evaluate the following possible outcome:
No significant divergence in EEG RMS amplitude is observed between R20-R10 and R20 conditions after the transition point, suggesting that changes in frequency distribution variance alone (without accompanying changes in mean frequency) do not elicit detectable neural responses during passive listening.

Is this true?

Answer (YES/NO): NO